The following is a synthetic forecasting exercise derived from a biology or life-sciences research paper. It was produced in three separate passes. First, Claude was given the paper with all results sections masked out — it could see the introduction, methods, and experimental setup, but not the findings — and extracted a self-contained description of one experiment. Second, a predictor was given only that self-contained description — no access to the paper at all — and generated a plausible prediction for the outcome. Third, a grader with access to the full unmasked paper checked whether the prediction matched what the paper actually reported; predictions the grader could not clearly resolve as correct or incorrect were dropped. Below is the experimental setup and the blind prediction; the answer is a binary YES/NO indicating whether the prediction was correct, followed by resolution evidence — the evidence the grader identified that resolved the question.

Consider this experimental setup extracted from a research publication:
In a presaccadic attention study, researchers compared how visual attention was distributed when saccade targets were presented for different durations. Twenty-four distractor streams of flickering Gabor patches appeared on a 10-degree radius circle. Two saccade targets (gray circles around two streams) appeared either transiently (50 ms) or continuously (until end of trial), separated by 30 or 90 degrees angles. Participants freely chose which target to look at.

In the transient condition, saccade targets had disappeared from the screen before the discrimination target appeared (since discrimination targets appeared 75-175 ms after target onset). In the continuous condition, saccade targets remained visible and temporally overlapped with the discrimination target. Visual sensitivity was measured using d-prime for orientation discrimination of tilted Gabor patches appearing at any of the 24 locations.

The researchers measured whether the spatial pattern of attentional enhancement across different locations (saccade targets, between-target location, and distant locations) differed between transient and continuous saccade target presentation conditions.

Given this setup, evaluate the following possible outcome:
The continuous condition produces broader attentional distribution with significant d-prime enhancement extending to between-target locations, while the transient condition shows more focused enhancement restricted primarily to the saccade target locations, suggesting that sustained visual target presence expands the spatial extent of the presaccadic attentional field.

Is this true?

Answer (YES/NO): NO